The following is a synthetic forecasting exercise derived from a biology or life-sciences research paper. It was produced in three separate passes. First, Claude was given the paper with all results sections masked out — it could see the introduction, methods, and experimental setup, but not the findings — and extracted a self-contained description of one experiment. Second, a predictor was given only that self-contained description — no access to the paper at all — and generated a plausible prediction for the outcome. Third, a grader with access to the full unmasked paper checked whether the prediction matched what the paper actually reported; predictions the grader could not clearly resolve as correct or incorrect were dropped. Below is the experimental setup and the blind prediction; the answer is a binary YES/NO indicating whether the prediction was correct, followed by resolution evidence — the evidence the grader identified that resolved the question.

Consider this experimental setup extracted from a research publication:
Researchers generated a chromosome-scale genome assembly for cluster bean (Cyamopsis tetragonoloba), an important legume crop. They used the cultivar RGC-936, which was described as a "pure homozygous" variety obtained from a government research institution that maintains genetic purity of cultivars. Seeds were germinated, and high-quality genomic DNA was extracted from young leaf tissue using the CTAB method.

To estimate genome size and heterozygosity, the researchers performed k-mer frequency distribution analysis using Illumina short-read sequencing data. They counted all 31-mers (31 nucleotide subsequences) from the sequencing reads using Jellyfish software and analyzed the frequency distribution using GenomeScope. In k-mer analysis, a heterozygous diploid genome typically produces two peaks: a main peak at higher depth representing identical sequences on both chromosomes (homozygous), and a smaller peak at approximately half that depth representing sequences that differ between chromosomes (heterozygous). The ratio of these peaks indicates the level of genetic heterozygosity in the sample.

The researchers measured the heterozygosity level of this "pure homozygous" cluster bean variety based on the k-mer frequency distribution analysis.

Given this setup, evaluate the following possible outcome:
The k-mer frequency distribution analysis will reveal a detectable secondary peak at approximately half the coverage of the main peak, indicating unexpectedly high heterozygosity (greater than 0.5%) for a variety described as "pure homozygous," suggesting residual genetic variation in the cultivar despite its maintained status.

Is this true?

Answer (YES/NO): YES